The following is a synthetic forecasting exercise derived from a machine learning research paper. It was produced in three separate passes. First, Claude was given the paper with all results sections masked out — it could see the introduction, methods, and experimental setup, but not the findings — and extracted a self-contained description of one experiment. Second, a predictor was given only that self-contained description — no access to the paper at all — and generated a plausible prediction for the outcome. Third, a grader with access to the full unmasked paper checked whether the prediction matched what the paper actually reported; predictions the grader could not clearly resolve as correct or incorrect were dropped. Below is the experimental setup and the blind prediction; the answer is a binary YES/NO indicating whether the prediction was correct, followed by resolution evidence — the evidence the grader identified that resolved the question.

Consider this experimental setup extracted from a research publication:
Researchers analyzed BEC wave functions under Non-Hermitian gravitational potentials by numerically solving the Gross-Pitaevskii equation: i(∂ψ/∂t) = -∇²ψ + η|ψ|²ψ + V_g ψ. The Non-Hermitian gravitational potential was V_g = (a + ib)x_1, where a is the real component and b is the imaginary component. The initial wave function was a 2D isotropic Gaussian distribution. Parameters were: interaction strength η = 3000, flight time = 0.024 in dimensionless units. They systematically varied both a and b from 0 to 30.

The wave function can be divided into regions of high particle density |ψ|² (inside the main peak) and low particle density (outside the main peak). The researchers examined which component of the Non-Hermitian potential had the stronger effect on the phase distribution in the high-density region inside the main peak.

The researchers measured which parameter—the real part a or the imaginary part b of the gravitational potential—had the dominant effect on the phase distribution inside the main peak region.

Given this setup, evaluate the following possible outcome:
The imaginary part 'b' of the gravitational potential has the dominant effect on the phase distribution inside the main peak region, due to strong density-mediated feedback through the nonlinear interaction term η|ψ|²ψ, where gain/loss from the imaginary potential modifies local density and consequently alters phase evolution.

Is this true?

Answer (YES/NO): YES